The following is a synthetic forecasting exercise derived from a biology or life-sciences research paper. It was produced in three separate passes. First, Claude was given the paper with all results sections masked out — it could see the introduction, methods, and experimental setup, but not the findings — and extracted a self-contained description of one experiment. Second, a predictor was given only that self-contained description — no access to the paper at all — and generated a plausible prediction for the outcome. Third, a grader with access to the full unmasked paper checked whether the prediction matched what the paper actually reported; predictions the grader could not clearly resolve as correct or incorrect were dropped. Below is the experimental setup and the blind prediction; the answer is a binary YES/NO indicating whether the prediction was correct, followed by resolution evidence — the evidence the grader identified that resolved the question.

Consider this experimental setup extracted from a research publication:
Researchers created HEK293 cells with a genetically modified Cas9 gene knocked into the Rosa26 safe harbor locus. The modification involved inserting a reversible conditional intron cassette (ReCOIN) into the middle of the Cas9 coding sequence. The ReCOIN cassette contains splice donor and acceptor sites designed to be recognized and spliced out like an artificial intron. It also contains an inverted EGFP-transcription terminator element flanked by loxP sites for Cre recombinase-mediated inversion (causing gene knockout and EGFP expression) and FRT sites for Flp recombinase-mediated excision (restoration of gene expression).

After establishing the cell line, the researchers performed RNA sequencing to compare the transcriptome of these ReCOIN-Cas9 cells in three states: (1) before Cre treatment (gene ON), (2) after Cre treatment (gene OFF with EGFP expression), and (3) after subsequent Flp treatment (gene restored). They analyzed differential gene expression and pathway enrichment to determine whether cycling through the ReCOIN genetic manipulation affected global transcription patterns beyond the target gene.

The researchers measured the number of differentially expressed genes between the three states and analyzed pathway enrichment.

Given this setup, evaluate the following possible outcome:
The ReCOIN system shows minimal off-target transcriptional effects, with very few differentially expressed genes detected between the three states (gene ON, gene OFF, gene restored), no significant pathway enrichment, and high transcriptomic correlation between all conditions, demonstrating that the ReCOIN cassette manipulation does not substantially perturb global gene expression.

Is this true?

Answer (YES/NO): NO